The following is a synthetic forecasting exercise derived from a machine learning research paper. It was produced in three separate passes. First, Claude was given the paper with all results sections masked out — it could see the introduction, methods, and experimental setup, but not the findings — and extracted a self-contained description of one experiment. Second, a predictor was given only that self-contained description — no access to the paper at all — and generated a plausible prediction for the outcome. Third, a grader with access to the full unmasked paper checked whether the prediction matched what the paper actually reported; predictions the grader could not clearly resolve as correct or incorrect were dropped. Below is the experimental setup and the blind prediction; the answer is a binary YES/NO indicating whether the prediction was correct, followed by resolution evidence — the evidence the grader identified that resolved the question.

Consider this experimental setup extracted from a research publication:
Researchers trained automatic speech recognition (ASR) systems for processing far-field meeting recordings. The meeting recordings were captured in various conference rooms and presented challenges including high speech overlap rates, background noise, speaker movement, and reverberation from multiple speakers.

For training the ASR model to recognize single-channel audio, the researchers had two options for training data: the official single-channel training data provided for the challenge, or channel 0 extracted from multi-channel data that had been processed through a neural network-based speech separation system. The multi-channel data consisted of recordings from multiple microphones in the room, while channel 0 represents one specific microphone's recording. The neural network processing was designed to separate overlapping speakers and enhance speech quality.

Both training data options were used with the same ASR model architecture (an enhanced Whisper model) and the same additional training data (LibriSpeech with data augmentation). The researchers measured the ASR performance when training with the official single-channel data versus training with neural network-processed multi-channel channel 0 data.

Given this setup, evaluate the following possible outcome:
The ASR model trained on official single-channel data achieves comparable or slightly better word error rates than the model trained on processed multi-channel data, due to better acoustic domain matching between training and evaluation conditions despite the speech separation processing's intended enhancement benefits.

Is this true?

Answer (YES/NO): NO